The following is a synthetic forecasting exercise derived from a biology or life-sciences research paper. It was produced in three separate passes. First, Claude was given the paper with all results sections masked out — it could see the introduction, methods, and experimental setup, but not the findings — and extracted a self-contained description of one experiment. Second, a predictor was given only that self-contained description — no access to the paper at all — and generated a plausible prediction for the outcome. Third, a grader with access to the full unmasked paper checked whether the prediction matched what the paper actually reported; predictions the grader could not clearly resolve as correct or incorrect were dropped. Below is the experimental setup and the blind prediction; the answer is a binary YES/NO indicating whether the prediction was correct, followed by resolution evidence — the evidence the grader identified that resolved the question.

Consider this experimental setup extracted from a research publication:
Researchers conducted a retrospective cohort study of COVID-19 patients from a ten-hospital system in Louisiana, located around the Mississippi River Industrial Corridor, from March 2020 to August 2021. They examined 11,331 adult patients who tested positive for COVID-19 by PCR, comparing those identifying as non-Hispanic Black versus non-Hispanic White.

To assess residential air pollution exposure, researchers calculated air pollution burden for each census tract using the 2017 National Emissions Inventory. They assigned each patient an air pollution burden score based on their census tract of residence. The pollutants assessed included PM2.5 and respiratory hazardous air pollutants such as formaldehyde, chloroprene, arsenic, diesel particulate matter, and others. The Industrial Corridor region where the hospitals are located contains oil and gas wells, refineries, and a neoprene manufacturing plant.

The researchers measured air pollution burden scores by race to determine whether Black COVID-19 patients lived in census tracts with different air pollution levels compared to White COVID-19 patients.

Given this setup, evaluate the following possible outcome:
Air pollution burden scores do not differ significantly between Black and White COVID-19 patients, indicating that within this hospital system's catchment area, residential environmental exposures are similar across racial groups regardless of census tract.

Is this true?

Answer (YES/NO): NO